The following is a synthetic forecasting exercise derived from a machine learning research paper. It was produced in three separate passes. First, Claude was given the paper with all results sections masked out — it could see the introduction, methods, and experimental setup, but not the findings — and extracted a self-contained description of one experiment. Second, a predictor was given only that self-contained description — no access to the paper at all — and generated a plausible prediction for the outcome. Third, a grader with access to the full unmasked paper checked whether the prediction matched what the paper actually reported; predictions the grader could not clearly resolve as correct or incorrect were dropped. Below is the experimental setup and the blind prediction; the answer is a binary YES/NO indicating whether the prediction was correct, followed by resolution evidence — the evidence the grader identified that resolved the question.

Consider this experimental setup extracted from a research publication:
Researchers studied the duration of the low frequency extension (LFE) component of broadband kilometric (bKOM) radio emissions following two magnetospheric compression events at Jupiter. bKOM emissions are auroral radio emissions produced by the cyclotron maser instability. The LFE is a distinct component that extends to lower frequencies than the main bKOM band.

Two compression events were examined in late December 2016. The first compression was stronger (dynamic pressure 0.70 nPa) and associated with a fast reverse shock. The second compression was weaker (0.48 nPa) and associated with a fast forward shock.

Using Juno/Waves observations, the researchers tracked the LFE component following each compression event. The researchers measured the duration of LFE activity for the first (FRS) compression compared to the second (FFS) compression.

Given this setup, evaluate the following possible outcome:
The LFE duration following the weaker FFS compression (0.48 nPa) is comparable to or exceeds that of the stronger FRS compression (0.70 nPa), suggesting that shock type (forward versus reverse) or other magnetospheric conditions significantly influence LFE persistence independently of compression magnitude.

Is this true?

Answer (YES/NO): YES